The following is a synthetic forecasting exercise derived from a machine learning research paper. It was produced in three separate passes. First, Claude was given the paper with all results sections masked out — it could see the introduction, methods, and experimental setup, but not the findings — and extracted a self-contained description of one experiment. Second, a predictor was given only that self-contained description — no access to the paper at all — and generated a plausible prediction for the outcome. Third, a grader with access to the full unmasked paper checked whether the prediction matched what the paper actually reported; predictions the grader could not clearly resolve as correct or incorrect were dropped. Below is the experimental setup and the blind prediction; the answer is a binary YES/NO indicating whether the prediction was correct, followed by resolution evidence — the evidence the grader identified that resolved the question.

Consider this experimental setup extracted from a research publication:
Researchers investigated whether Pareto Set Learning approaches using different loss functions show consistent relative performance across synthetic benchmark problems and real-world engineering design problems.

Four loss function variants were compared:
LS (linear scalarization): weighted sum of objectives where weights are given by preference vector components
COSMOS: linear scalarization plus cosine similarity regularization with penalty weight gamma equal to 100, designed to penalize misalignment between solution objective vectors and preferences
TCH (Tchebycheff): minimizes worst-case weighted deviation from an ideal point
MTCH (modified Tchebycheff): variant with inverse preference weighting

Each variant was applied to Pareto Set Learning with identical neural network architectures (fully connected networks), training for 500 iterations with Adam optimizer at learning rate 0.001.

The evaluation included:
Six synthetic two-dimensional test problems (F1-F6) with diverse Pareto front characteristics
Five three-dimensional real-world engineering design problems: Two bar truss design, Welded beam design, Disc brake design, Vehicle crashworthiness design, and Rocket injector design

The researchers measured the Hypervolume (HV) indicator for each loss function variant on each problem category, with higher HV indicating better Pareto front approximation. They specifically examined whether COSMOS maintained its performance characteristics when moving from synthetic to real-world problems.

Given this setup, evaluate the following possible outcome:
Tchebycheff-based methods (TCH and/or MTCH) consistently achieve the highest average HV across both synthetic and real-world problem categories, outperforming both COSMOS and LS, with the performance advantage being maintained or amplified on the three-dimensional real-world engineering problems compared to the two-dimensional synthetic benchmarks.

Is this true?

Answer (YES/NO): NO